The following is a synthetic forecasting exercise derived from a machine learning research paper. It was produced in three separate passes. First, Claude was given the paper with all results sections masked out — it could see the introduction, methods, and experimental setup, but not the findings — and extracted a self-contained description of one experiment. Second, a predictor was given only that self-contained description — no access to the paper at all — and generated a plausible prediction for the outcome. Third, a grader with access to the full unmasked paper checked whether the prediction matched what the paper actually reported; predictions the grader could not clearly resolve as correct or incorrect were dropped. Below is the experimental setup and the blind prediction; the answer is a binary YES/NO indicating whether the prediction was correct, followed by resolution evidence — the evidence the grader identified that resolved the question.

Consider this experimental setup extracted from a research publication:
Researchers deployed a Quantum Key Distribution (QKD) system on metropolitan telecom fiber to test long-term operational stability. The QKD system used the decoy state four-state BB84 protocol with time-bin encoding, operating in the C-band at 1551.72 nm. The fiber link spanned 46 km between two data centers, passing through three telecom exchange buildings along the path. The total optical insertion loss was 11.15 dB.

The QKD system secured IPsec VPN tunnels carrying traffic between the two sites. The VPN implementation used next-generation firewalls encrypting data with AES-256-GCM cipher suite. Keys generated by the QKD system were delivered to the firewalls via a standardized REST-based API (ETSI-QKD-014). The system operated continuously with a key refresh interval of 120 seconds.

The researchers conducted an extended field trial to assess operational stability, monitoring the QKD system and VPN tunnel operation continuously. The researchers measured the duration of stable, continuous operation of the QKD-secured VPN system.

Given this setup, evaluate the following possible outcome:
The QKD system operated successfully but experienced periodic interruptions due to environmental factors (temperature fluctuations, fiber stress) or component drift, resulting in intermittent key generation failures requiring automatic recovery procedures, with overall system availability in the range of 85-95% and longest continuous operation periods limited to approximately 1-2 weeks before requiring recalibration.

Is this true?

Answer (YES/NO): NO